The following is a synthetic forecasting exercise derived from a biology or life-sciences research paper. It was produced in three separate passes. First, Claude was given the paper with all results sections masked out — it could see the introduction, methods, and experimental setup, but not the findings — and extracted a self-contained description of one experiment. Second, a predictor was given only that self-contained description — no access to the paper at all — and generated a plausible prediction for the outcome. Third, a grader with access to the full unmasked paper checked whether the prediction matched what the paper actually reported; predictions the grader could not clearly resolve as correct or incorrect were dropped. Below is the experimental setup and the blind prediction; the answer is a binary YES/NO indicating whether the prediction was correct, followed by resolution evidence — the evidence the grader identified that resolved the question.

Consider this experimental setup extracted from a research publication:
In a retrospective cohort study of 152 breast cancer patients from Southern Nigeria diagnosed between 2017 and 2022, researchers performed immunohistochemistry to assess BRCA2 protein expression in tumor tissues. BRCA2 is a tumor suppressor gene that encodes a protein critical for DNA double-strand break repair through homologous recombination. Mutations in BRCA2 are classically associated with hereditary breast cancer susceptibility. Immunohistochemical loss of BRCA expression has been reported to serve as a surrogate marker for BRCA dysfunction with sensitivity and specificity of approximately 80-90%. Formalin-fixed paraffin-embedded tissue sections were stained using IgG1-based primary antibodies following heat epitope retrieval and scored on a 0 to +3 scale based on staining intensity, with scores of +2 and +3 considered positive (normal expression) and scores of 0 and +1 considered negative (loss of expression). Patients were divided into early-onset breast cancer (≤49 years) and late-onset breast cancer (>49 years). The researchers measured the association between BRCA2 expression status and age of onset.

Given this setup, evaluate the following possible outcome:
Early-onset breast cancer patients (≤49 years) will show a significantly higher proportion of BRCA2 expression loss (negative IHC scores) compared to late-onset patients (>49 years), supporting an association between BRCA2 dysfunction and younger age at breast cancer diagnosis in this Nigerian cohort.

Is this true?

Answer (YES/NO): NO